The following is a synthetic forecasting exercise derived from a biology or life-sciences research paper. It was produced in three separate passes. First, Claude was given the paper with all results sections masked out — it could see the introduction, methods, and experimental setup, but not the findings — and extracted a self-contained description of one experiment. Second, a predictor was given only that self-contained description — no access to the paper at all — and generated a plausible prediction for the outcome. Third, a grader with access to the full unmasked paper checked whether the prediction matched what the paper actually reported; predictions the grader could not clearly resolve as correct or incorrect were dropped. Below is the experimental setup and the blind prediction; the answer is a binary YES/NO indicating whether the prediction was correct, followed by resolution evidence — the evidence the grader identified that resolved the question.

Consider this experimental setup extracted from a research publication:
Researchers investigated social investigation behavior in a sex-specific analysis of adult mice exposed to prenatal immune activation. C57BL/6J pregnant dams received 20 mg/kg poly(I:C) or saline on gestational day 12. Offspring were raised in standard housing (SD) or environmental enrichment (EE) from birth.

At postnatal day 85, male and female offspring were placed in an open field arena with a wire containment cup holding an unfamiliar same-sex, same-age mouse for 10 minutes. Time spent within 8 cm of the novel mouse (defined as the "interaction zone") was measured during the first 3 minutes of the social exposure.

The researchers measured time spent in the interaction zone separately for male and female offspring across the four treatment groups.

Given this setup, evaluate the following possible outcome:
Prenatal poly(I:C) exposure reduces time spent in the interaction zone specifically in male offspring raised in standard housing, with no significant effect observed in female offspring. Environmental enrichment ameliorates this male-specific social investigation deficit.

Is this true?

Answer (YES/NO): YES